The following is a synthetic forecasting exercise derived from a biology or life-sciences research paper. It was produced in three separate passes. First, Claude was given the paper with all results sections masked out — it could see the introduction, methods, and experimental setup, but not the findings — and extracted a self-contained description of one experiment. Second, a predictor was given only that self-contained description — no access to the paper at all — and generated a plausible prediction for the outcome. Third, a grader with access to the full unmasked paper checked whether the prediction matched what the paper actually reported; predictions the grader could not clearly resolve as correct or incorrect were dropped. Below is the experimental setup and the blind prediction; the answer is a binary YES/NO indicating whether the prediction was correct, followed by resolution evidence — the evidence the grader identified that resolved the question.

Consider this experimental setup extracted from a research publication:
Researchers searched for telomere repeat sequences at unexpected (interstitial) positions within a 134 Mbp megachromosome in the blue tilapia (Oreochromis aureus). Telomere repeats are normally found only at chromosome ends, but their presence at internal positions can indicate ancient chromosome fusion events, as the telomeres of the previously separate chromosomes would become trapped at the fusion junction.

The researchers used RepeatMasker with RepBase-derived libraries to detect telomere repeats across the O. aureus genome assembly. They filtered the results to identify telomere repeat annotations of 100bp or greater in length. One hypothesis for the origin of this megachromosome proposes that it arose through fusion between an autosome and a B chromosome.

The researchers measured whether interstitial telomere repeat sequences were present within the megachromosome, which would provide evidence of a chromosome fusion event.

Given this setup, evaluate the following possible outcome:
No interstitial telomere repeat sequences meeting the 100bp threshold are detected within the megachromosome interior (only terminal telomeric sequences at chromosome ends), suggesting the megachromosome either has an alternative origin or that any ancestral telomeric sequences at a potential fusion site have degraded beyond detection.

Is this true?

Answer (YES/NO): NO